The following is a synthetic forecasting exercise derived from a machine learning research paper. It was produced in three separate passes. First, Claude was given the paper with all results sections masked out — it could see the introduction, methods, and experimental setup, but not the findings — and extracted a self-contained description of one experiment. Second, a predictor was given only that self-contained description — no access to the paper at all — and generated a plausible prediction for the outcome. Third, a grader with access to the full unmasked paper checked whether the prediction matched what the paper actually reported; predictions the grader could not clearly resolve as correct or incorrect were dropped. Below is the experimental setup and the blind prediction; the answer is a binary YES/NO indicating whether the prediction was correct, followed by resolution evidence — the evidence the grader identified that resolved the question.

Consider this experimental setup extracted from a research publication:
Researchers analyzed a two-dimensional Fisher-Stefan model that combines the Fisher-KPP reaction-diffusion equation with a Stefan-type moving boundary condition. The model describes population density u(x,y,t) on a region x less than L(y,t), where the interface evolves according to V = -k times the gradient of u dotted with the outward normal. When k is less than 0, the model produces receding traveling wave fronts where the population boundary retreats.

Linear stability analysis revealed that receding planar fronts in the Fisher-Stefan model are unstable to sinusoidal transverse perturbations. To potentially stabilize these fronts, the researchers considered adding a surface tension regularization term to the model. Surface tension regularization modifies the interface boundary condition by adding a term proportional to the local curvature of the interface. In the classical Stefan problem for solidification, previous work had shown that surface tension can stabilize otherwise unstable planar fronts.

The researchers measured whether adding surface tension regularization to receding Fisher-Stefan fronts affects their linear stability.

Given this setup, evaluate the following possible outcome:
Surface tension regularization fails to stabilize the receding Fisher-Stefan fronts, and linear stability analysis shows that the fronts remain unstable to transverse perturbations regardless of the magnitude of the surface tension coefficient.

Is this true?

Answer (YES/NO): NO